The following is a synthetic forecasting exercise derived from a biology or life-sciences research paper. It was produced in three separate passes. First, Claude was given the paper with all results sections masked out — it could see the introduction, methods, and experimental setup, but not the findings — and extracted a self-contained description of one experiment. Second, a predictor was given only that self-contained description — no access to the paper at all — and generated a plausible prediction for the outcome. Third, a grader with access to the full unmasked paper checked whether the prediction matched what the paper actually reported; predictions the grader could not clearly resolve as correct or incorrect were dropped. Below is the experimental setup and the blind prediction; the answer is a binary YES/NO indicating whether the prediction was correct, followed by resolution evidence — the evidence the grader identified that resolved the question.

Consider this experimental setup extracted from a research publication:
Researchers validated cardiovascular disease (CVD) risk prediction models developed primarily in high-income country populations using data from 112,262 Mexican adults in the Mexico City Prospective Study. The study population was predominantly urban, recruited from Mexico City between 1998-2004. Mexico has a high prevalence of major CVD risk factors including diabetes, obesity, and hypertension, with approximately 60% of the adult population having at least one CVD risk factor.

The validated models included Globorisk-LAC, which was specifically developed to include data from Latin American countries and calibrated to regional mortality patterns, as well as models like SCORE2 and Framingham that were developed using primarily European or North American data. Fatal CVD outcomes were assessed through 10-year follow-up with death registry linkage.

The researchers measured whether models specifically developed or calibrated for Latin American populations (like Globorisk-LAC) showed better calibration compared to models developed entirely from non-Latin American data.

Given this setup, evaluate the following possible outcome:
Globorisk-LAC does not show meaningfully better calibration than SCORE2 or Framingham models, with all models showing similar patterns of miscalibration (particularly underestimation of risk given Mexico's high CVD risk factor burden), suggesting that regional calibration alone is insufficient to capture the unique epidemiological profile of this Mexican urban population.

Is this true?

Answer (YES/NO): NO